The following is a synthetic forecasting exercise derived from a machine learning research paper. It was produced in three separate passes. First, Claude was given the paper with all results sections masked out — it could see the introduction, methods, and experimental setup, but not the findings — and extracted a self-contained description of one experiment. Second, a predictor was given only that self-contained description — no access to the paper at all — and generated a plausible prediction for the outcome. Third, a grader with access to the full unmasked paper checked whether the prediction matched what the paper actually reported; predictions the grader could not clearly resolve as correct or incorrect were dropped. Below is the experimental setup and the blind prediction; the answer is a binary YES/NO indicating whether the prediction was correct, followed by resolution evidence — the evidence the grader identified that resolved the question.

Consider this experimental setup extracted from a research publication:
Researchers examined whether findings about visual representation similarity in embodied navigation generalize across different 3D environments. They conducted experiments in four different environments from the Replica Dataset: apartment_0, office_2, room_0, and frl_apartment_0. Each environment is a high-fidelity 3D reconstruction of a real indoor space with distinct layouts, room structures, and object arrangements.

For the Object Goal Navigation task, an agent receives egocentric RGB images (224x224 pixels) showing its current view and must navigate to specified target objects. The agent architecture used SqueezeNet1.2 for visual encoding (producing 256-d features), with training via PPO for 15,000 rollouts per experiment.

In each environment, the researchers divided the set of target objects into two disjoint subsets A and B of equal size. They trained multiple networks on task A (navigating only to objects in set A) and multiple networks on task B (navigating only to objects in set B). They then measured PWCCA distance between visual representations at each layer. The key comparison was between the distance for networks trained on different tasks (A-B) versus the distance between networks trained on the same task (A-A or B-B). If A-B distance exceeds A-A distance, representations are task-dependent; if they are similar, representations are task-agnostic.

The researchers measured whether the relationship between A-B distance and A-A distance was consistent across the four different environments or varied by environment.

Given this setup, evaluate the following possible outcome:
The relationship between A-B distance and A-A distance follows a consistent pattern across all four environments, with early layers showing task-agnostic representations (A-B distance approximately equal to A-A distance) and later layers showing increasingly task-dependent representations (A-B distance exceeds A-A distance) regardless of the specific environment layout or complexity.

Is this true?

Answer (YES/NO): NO